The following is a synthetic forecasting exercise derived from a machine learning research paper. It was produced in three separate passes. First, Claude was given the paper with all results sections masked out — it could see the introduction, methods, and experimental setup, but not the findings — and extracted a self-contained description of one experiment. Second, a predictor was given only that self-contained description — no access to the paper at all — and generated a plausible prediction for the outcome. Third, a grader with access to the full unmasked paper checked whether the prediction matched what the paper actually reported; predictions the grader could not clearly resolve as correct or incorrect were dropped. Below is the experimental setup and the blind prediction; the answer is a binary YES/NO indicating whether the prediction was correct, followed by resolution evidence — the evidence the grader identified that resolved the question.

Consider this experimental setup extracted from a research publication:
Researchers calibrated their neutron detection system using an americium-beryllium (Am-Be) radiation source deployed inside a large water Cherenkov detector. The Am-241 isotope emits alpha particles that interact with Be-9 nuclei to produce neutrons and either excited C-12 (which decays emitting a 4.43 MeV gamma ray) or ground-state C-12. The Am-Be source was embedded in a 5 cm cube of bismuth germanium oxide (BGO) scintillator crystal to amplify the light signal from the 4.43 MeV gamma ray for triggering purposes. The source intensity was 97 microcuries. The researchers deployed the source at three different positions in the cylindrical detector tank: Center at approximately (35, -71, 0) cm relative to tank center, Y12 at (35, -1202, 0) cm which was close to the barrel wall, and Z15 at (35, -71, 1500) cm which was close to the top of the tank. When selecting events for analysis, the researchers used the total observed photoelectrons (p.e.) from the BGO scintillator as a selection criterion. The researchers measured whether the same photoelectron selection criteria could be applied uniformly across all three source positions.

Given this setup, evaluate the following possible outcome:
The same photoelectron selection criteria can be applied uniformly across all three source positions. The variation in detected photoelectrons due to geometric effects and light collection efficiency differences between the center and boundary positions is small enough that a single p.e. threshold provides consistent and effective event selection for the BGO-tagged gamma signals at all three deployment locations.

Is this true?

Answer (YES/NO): NO